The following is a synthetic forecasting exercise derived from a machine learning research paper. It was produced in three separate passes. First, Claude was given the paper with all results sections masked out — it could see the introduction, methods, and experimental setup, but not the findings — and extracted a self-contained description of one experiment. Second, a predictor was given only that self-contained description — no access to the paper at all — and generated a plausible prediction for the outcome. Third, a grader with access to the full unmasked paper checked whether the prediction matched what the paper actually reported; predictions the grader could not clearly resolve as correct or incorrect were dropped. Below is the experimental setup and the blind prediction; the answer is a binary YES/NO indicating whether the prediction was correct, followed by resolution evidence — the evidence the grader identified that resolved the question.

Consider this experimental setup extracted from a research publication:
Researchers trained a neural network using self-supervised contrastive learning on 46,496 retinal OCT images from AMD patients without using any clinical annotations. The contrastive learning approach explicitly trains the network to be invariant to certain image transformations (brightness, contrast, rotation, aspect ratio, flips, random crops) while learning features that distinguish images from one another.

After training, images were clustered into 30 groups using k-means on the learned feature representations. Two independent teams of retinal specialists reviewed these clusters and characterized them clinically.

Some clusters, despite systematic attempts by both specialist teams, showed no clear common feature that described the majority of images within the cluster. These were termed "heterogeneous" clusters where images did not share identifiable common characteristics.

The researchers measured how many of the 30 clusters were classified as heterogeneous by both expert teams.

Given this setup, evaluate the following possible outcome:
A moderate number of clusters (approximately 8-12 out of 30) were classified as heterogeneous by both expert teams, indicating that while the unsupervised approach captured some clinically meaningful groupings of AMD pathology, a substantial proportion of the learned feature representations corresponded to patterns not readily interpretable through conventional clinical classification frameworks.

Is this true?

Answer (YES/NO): NO